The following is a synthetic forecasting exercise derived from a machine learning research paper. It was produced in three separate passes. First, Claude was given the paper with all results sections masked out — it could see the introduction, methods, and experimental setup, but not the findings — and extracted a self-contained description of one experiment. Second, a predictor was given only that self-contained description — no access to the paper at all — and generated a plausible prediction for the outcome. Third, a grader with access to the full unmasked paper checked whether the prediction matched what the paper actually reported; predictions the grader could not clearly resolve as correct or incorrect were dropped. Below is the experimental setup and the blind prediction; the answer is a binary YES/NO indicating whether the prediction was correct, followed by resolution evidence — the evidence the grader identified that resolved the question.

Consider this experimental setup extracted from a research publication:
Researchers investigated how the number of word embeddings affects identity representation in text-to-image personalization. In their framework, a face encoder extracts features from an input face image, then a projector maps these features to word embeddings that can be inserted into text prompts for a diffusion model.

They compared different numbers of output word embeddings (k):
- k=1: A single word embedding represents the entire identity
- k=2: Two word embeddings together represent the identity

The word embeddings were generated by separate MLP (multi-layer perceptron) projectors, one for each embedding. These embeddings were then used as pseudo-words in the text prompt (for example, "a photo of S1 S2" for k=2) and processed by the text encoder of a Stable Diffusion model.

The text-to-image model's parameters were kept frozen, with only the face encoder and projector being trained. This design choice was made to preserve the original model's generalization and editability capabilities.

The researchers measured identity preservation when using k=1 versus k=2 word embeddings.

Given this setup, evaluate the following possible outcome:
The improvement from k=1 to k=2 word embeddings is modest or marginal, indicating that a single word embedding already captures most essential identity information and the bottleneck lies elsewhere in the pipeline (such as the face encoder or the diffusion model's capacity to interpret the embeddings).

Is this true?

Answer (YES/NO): NO